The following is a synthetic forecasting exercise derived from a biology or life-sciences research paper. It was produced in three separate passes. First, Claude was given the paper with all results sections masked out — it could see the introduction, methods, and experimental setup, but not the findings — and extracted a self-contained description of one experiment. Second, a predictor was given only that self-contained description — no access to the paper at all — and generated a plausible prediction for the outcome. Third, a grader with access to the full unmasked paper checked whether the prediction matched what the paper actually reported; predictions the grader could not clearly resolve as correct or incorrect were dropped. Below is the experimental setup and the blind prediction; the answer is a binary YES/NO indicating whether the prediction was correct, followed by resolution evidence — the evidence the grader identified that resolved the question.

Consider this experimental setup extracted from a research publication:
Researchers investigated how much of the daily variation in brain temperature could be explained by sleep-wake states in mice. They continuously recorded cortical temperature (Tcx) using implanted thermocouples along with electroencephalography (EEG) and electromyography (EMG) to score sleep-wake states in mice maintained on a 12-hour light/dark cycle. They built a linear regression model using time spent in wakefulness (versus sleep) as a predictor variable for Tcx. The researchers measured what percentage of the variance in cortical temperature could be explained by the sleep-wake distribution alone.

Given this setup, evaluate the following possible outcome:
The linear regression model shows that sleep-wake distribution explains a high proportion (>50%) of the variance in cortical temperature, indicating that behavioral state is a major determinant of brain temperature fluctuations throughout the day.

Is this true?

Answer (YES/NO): YES